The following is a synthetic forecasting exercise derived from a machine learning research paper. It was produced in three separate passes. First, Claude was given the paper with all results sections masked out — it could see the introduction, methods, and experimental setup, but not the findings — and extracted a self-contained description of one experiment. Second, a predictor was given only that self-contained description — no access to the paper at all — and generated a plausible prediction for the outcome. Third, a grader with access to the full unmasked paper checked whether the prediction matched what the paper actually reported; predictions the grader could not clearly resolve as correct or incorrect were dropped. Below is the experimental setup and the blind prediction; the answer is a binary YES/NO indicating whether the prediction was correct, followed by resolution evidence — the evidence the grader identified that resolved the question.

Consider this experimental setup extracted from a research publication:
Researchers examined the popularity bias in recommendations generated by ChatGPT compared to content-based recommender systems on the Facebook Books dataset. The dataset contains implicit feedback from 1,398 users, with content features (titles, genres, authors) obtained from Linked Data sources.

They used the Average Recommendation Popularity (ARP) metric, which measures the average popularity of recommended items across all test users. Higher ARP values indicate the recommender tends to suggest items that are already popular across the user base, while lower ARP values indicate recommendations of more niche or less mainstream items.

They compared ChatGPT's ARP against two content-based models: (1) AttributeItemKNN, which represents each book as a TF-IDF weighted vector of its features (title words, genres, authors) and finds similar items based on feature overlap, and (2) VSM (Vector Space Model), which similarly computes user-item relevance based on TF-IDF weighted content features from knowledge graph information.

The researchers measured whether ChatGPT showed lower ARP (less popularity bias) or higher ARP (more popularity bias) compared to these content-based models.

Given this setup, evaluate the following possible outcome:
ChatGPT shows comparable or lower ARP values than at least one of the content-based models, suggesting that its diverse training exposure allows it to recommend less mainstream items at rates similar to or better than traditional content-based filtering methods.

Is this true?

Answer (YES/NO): NO